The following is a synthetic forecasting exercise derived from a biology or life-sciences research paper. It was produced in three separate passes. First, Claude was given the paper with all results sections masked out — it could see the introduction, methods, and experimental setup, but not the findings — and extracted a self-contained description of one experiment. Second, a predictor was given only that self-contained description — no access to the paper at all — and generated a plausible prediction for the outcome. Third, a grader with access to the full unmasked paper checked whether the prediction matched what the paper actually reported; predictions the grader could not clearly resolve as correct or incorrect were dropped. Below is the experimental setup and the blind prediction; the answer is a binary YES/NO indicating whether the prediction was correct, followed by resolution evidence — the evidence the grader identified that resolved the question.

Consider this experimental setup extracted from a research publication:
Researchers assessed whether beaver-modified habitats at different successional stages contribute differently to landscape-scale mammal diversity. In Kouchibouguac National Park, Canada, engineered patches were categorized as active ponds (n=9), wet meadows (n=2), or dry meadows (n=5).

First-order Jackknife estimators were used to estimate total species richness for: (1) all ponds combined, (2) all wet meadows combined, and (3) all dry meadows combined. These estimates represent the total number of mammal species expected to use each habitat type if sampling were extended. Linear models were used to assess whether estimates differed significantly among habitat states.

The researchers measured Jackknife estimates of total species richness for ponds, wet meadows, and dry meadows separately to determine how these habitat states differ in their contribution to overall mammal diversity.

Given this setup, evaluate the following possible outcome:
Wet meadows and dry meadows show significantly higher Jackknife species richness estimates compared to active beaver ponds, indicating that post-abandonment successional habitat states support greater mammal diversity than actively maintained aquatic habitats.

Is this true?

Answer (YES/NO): NO